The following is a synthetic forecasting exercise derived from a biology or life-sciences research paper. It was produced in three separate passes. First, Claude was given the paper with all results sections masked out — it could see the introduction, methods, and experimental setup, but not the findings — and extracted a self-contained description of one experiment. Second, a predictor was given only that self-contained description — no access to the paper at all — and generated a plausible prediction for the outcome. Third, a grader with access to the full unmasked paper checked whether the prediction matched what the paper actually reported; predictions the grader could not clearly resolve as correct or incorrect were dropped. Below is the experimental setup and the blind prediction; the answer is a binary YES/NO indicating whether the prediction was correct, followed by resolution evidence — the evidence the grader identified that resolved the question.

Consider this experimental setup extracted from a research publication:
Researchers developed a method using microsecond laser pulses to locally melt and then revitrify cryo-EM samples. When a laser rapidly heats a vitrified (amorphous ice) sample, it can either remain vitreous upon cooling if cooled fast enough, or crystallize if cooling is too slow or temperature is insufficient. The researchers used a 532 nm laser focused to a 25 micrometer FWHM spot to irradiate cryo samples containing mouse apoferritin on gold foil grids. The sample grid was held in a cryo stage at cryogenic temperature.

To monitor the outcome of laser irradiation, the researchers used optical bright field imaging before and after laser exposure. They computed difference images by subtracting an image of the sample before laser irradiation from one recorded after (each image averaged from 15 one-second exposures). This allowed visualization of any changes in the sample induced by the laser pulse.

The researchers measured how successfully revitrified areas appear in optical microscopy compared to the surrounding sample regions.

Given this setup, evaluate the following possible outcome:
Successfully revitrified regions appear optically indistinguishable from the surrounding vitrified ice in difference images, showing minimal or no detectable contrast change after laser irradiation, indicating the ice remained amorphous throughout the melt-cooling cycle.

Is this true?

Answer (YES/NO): NO